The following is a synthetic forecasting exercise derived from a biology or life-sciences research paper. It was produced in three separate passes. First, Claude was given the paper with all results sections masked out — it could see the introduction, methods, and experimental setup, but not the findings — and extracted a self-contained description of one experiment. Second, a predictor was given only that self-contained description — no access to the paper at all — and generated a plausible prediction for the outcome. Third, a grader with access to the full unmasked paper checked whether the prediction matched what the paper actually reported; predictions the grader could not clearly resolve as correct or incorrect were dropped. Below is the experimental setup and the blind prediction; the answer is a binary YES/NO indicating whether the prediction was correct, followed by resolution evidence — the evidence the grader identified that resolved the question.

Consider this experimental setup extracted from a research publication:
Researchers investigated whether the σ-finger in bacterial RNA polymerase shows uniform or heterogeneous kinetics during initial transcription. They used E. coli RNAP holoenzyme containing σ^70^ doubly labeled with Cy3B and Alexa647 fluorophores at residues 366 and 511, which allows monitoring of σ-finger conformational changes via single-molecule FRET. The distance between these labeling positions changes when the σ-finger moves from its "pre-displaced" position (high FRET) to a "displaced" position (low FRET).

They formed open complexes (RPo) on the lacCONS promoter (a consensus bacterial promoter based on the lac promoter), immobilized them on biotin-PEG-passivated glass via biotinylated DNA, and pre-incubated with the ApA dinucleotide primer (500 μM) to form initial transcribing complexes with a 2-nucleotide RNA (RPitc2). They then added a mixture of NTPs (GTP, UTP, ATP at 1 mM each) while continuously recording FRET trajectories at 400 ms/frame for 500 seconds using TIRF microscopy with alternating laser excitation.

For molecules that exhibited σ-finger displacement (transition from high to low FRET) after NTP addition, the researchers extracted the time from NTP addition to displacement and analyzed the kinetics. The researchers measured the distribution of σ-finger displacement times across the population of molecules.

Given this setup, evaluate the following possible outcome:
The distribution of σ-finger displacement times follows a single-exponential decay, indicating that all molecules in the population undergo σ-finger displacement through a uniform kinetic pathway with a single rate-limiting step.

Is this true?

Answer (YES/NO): NO